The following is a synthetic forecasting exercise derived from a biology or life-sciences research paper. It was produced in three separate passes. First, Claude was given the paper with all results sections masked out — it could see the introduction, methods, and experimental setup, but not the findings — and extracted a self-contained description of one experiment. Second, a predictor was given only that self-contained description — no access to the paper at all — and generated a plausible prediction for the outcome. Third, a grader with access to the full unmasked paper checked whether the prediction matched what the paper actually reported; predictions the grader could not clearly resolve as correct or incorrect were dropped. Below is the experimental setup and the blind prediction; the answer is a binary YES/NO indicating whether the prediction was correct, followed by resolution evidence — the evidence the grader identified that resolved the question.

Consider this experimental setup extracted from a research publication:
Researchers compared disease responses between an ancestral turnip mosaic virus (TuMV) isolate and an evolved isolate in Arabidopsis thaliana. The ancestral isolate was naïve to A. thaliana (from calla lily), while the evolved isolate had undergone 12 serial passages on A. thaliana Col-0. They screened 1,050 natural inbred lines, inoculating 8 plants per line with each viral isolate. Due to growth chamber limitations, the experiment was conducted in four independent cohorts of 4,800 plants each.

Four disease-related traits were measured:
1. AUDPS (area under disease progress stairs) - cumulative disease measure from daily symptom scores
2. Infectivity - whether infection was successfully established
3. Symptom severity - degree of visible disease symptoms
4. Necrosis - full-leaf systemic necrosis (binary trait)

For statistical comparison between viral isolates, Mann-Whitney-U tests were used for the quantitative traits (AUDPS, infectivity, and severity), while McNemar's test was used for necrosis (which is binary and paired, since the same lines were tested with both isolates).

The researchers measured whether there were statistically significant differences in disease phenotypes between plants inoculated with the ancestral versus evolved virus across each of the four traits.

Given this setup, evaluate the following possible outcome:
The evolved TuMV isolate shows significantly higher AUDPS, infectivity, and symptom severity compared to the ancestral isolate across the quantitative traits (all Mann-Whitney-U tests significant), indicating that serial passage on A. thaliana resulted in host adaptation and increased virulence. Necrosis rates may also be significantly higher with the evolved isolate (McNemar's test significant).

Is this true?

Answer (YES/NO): YES